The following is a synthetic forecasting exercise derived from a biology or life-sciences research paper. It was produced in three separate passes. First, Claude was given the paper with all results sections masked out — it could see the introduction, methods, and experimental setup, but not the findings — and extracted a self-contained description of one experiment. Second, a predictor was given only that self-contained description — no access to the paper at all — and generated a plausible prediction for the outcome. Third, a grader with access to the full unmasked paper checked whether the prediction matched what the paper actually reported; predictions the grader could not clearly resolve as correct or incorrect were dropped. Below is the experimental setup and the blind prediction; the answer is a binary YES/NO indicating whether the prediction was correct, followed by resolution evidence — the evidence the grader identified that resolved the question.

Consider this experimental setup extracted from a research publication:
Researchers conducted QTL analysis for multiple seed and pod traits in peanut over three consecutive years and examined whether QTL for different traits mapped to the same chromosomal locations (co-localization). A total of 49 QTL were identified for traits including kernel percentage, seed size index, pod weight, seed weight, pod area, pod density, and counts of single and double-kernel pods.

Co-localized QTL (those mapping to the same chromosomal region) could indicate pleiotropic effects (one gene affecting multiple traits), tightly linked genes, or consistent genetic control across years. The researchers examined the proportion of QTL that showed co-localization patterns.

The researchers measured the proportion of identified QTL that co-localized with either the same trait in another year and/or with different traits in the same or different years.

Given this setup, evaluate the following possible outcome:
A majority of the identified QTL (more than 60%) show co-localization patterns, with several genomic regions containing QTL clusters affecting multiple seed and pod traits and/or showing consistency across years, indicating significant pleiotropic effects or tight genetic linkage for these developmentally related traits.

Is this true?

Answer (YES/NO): YES